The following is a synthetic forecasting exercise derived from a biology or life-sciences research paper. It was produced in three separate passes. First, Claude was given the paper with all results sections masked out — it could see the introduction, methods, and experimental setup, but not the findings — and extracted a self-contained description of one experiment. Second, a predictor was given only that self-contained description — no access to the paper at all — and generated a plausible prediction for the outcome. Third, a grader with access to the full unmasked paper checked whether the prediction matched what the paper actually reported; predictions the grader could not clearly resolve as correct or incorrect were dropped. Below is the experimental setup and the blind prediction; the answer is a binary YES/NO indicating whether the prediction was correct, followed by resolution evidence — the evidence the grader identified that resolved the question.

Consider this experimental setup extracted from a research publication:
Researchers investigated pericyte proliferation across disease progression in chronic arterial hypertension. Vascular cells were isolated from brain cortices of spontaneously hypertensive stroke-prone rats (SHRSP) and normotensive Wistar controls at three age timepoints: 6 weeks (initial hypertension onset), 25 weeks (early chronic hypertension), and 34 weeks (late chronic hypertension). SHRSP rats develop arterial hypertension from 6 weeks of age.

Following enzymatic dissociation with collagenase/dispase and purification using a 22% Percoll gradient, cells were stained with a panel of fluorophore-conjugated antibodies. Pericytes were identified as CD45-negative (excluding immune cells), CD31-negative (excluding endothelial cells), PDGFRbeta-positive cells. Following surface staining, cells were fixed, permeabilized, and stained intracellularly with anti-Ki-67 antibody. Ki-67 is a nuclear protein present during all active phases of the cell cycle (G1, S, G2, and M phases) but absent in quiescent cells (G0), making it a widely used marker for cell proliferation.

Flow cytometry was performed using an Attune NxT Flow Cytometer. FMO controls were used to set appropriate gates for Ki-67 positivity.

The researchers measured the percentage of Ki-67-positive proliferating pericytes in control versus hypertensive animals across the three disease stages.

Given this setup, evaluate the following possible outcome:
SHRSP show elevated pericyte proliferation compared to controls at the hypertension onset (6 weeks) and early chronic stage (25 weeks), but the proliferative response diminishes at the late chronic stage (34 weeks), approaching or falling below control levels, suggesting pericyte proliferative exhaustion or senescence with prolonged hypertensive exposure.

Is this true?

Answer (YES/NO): NO